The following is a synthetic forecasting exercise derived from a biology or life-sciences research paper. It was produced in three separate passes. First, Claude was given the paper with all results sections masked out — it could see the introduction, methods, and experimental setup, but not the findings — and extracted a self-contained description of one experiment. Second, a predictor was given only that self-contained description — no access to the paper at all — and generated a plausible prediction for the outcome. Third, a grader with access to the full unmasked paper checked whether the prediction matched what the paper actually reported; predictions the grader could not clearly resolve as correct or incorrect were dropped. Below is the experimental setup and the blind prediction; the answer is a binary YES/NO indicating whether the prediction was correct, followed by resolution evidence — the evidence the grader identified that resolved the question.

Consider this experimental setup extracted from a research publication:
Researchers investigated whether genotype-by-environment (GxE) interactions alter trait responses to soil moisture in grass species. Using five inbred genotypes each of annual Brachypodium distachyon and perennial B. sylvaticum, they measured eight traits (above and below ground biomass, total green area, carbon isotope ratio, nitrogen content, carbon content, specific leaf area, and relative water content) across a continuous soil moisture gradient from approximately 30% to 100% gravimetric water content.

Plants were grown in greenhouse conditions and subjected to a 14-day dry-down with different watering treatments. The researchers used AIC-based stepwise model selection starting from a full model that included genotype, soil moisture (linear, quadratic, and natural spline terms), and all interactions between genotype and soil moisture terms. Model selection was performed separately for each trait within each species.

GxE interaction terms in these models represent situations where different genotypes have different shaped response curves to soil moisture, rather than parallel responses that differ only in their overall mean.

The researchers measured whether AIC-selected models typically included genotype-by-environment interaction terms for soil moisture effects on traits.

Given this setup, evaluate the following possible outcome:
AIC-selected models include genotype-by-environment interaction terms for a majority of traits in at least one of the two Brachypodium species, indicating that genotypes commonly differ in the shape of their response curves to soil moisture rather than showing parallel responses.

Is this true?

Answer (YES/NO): NO